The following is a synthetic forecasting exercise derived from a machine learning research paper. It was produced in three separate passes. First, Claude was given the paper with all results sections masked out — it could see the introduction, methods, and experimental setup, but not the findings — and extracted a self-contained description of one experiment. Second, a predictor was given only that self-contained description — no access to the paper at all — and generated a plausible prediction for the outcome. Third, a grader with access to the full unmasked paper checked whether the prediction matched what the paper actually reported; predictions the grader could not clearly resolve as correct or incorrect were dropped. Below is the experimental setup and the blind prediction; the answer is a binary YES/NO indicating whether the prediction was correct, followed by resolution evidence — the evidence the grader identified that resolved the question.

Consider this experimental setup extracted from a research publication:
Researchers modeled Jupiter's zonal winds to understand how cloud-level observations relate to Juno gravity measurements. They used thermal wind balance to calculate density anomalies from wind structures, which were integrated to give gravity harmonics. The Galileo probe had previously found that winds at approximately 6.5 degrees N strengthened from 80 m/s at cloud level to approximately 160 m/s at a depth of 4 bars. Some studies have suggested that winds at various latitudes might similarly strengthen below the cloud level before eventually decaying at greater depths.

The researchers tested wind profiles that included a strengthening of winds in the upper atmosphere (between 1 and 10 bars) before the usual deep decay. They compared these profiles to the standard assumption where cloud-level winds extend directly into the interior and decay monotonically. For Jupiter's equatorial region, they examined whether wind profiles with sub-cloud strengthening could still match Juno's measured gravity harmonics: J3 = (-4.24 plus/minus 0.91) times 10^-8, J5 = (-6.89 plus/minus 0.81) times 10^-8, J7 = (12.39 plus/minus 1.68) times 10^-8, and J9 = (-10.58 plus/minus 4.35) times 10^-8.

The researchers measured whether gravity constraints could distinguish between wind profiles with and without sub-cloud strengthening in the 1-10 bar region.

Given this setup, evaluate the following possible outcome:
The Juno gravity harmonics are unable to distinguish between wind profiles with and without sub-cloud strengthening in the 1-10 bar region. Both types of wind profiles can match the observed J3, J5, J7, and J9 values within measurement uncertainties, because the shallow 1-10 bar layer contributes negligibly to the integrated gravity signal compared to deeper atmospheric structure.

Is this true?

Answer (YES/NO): YES